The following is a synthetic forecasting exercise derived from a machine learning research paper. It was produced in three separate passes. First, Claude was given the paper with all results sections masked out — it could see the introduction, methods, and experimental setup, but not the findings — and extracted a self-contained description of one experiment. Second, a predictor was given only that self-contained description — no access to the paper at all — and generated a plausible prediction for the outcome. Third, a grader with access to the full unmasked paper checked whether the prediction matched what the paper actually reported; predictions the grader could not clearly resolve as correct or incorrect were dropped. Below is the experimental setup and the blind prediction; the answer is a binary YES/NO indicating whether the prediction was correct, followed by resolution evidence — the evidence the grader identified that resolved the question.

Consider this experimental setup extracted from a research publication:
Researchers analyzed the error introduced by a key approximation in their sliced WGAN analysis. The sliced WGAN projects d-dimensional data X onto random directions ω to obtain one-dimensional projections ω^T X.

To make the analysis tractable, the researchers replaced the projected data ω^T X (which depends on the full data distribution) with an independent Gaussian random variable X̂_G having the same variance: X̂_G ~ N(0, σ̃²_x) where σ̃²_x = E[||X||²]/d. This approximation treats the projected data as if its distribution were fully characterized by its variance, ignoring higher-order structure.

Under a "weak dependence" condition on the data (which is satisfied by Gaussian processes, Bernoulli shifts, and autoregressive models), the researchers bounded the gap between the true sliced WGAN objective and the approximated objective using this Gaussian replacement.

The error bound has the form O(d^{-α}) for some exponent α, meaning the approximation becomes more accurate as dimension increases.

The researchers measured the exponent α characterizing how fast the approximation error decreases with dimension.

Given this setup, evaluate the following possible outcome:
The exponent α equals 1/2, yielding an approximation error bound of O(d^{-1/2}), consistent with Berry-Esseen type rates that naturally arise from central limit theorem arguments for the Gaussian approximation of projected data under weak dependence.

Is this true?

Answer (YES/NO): NO